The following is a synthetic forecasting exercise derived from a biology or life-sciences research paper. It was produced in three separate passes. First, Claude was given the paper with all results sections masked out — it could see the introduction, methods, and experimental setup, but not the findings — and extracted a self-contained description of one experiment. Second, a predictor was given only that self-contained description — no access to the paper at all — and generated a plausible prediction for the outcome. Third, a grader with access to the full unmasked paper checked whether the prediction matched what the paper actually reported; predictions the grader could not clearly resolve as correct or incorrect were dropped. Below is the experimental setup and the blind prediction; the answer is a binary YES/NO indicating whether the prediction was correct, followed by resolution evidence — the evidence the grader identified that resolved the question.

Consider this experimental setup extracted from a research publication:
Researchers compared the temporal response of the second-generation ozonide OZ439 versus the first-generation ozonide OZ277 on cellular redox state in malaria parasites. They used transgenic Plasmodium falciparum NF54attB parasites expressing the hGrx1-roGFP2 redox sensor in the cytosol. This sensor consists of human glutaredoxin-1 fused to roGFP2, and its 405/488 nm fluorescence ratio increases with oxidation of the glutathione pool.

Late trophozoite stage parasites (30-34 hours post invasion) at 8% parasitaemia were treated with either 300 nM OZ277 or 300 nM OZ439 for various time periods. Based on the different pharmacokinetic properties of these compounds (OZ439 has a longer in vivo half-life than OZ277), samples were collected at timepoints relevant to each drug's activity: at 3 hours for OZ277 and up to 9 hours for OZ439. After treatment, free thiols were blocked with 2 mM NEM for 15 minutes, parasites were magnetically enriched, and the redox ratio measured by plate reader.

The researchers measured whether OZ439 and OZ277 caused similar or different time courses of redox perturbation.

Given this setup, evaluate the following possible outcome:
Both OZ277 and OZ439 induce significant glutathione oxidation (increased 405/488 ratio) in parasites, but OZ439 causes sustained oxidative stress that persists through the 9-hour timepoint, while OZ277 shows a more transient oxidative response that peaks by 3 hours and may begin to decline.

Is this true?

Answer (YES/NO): NO